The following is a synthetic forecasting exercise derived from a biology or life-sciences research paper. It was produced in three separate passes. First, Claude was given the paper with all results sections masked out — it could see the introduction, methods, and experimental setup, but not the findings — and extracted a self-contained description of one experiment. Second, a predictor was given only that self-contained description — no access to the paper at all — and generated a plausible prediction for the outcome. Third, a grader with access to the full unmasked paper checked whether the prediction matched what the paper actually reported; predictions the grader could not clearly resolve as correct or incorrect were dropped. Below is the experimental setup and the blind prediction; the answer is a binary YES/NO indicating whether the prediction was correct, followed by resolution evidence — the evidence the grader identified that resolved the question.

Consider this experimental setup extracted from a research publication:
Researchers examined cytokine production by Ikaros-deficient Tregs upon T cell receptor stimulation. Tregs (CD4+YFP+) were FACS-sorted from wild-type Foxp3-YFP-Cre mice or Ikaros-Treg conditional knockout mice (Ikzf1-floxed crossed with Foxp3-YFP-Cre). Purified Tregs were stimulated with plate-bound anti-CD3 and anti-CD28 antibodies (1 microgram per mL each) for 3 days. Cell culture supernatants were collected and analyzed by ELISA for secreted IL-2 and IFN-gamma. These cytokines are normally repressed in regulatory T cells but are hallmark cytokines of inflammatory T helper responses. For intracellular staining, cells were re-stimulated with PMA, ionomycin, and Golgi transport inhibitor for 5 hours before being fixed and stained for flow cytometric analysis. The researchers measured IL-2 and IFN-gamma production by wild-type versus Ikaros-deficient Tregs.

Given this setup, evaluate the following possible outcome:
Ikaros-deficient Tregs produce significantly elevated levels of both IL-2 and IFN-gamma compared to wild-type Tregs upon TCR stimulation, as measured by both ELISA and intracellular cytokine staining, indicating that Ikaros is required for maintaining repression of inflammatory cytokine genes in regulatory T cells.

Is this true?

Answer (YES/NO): YES